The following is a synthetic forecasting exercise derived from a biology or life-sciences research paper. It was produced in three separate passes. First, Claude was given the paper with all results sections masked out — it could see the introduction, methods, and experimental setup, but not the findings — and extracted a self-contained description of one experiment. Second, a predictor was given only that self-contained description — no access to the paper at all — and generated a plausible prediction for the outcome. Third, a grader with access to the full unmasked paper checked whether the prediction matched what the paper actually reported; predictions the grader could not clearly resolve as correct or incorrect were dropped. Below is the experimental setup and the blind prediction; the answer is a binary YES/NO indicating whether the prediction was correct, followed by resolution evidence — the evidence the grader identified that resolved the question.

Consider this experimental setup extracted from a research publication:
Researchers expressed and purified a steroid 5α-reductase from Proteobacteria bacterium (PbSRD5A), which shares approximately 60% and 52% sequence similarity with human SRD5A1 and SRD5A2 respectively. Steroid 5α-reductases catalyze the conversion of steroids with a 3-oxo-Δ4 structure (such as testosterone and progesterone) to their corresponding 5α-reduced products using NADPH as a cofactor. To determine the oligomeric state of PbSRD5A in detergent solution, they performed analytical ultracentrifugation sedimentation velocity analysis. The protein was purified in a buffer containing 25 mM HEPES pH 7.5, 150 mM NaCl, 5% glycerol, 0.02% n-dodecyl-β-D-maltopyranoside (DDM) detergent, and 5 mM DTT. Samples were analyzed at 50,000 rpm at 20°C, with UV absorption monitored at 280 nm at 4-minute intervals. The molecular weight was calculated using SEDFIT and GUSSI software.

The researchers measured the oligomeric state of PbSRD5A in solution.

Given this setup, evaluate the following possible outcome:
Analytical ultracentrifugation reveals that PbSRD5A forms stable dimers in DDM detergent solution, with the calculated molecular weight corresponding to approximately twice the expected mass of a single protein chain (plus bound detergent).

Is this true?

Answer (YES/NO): NO